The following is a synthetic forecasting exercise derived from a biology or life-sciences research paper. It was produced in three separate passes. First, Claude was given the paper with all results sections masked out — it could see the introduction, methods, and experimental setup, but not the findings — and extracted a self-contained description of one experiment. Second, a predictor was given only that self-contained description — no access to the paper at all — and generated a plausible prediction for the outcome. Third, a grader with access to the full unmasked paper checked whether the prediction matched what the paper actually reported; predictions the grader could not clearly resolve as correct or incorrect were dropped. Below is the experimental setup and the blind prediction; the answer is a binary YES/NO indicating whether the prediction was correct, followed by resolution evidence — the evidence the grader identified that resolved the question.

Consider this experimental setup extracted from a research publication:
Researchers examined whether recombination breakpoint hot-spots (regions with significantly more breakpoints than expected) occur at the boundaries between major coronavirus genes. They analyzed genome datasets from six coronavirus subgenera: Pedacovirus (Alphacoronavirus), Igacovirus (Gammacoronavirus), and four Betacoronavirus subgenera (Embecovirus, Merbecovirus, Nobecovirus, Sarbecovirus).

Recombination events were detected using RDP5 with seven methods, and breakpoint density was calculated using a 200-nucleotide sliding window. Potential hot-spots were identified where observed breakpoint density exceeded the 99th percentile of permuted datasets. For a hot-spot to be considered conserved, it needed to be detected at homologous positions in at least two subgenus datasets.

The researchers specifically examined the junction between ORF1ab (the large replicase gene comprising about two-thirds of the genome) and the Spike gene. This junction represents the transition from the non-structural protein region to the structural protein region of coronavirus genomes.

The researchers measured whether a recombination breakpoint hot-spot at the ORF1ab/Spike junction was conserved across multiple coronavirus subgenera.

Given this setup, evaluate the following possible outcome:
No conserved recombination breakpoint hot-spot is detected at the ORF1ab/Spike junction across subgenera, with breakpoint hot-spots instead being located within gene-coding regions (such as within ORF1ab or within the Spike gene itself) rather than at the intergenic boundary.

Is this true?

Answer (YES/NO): NO